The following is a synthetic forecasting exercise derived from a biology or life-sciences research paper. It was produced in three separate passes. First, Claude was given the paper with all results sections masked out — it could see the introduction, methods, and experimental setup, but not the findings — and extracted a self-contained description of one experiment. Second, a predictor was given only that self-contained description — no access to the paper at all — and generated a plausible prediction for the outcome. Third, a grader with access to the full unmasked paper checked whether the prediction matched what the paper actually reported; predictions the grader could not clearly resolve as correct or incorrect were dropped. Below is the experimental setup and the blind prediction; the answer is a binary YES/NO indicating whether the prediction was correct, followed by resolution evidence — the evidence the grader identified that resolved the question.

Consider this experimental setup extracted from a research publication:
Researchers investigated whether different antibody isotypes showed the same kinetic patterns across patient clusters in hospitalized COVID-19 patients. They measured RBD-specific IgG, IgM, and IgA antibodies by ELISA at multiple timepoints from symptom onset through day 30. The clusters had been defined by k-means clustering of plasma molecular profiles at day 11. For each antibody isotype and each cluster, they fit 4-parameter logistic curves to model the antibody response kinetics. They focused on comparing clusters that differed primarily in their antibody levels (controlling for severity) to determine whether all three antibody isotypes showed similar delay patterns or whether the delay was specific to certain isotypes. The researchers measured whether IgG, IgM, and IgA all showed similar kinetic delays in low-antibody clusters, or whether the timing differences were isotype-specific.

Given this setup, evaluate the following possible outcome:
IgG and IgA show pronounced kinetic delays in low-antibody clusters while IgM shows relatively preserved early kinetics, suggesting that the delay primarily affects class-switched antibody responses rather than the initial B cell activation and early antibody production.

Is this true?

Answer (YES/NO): NO